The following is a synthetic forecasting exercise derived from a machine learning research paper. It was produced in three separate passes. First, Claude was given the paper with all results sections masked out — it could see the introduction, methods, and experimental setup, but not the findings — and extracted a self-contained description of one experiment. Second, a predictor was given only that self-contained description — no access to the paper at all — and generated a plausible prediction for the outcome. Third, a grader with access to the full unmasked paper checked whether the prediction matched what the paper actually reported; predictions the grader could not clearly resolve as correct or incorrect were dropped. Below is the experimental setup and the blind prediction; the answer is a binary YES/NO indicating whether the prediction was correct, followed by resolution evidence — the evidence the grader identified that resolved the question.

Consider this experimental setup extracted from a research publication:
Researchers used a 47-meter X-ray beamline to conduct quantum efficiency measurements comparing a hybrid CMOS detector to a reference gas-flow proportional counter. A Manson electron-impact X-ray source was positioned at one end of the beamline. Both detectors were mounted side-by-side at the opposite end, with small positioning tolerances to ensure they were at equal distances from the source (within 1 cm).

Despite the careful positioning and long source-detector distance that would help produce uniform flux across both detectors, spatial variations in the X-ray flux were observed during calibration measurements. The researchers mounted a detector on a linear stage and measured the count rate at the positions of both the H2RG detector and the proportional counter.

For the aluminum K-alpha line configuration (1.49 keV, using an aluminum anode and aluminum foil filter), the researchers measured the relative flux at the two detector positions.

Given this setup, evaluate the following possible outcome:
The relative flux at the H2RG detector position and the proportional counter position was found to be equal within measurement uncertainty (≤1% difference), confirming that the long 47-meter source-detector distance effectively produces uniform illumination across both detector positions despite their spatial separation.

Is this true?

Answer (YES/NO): NO